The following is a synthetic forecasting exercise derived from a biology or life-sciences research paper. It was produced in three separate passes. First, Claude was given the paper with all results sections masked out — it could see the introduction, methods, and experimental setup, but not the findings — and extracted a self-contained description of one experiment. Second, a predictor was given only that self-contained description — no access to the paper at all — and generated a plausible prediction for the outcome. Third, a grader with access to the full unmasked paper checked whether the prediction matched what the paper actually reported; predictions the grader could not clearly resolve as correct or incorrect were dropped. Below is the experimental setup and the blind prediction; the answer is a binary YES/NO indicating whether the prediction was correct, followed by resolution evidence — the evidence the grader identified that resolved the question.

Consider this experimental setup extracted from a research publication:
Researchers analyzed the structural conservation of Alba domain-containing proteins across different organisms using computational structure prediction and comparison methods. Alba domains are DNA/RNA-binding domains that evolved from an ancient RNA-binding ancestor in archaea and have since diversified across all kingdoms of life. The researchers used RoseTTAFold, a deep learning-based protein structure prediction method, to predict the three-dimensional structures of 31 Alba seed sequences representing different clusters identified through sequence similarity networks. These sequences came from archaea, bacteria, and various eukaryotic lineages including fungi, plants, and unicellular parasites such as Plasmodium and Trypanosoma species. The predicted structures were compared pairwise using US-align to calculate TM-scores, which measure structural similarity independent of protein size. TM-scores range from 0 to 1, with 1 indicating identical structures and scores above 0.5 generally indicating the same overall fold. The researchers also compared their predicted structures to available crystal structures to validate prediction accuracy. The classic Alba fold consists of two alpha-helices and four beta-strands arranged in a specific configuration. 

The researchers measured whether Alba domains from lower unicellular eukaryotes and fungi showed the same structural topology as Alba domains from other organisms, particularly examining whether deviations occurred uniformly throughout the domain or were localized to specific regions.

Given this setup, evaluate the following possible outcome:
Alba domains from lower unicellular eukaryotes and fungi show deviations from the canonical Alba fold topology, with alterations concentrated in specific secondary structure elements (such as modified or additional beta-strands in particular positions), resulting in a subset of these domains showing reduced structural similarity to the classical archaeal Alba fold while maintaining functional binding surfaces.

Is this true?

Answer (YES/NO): NO